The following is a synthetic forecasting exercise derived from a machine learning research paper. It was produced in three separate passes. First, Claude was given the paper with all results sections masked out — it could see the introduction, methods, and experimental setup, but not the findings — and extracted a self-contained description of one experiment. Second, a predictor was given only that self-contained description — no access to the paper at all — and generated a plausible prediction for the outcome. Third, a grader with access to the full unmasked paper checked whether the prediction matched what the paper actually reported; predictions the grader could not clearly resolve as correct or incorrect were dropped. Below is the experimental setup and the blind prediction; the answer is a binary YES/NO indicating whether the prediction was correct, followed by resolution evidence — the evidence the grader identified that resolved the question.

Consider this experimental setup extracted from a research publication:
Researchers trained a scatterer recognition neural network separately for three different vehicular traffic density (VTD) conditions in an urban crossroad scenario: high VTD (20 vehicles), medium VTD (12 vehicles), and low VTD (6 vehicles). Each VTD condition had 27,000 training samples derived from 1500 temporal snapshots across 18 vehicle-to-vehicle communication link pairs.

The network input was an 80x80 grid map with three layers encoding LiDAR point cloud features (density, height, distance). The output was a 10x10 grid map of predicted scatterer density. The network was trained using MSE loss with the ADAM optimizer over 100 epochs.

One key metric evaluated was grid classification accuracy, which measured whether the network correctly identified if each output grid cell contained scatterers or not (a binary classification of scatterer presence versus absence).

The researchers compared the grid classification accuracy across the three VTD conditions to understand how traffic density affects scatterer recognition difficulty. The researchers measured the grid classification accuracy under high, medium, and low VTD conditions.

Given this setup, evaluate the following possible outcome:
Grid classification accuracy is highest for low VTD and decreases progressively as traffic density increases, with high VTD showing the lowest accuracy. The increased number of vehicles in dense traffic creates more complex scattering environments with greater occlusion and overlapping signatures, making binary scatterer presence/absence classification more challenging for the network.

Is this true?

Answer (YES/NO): YES